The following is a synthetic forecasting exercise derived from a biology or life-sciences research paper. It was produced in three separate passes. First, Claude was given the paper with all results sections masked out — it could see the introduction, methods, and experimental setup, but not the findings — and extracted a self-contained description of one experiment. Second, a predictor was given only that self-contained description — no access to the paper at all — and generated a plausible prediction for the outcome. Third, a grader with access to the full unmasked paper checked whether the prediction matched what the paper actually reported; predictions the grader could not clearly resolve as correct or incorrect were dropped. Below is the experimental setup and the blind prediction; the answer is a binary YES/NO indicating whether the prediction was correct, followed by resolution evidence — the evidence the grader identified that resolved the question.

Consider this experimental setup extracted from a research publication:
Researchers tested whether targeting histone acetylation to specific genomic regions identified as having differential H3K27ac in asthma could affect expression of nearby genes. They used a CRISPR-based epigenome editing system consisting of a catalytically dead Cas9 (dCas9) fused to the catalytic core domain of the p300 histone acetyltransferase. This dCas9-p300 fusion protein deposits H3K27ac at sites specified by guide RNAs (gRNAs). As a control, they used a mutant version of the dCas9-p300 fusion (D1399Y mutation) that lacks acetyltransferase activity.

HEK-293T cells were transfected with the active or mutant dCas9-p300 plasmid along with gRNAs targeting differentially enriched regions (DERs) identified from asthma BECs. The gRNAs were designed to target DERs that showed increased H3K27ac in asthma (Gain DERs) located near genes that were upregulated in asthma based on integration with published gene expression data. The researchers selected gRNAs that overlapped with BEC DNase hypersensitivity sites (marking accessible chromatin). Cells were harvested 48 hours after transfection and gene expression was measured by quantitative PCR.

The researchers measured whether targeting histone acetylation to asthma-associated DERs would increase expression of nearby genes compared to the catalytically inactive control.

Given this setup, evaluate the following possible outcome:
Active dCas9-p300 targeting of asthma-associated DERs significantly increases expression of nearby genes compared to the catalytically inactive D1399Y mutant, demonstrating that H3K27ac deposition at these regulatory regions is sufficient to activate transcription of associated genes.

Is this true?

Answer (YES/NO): YES